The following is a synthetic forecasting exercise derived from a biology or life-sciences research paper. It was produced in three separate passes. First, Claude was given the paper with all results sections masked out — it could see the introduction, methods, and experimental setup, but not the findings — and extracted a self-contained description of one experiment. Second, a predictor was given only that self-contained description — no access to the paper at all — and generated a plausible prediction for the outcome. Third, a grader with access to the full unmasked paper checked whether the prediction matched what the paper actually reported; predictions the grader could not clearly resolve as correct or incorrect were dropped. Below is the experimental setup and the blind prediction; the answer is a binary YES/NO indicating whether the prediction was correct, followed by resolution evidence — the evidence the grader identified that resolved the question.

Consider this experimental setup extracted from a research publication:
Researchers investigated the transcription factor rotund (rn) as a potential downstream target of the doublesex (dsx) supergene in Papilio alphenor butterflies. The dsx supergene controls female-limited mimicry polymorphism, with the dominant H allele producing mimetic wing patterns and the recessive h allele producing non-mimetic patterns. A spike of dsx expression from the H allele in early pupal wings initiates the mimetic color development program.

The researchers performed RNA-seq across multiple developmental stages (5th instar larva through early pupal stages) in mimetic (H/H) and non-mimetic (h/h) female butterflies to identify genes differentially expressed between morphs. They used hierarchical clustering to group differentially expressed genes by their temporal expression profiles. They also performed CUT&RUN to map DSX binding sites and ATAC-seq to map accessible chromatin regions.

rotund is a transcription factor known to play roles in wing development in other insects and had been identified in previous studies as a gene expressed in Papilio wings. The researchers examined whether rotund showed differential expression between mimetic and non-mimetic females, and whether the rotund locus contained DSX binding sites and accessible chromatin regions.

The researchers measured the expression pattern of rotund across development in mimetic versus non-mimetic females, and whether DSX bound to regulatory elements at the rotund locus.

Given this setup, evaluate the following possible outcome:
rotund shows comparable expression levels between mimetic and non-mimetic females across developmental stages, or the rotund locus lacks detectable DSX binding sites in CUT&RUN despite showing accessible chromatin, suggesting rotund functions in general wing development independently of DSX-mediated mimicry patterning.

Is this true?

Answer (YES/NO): NO